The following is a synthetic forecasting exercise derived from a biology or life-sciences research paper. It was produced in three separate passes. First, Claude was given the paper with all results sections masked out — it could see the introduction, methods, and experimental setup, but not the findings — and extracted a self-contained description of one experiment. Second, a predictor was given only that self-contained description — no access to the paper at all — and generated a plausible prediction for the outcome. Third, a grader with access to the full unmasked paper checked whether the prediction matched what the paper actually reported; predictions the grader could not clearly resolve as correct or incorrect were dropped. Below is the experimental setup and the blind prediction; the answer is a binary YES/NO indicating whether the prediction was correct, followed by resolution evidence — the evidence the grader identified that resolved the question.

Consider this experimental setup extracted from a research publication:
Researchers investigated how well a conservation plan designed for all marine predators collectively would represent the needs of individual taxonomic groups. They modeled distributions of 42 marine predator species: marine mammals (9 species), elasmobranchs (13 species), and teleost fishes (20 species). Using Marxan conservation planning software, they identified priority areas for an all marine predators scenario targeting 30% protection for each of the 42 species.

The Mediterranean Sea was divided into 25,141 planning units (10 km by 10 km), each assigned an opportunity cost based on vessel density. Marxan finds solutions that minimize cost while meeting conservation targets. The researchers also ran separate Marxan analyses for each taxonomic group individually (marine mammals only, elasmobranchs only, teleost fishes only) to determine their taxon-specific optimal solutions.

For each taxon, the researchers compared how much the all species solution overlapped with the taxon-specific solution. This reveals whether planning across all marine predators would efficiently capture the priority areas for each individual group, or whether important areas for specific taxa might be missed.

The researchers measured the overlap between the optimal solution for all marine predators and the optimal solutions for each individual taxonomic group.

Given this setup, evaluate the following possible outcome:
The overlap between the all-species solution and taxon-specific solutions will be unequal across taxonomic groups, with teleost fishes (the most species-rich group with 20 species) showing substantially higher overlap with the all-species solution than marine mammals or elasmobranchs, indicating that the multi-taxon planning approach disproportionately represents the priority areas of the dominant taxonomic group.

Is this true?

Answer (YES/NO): NO